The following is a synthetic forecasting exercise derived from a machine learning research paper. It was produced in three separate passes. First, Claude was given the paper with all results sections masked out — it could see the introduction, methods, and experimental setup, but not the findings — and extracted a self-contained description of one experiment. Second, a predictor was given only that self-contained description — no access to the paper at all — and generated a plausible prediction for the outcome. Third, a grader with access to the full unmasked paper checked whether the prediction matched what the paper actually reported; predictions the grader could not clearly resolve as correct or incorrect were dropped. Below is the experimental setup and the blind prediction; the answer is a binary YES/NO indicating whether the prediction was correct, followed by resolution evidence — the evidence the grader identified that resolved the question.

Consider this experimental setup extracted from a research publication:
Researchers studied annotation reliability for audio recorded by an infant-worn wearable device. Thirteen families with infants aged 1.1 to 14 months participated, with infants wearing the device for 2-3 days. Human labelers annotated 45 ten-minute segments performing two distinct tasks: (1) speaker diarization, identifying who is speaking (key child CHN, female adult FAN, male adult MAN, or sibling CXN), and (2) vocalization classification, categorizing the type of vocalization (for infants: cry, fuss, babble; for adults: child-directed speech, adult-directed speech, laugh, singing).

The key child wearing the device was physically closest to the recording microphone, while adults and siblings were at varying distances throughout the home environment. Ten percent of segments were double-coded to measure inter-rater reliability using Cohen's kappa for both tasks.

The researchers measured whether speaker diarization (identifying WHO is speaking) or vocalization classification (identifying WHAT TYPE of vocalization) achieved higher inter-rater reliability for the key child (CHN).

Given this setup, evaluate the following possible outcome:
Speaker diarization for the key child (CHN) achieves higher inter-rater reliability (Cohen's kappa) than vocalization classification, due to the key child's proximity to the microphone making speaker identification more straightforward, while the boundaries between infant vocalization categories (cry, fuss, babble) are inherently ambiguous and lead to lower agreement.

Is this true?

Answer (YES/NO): YES